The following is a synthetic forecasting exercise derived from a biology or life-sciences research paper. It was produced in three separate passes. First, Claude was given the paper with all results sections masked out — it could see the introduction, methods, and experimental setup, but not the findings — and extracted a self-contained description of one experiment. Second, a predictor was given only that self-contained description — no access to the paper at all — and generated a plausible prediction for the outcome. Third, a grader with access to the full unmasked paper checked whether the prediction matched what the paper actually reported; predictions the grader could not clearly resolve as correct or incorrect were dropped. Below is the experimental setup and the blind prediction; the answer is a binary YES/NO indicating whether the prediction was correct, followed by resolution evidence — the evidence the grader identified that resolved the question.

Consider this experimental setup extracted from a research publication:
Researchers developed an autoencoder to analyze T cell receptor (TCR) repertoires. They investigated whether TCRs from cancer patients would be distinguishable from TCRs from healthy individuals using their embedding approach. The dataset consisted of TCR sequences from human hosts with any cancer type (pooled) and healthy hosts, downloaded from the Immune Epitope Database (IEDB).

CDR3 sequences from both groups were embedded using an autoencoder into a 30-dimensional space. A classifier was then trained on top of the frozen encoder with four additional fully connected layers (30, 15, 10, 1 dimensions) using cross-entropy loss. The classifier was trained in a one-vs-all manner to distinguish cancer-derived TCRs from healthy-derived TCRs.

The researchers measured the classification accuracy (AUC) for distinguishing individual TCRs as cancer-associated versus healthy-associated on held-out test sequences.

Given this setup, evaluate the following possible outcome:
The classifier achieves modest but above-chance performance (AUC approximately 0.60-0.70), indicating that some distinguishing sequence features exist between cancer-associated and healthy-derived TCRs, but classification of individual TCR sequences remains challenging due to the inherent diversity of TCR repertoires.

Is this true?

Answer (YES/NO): NO